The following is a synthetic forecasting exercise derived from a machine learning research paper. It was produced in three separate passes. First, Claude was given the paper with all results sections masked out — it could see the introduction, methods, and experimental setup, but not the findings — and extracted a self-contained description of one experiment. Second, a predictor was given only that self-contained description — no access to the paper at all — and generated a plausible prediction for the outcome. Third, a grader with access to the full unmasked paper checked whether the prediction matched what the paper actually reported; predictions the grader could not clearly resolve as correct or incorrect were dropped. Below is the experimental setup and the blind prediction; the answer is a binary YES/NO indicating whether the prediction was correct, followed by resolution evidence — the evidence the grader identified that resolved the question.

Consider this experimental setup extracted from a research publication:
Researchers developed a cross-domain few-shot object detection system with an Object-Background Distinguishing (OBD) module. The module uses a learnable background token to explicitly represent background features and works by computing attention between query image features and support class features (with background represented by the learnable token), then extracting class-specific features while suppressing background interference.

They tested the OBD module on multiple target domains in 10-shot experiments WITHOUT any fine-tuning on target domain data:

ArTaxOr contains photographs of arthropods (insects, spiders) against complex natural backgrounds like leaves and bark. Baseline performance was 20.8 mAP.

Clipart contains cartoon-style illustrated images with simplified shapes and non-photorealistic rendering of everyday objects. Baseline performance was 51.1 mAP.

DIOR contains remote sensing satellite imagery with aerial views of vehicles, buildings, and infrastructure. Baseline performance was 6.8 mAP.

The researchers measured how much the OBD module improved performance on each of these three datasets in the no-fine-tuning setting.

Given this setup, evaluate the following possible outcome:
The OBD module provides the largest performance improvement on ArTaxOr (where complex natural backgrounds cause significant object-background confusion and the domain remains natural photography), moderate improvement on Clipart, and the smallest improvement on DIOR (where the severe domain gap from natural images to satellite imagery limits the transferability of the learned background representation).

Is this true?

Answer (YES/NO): NO